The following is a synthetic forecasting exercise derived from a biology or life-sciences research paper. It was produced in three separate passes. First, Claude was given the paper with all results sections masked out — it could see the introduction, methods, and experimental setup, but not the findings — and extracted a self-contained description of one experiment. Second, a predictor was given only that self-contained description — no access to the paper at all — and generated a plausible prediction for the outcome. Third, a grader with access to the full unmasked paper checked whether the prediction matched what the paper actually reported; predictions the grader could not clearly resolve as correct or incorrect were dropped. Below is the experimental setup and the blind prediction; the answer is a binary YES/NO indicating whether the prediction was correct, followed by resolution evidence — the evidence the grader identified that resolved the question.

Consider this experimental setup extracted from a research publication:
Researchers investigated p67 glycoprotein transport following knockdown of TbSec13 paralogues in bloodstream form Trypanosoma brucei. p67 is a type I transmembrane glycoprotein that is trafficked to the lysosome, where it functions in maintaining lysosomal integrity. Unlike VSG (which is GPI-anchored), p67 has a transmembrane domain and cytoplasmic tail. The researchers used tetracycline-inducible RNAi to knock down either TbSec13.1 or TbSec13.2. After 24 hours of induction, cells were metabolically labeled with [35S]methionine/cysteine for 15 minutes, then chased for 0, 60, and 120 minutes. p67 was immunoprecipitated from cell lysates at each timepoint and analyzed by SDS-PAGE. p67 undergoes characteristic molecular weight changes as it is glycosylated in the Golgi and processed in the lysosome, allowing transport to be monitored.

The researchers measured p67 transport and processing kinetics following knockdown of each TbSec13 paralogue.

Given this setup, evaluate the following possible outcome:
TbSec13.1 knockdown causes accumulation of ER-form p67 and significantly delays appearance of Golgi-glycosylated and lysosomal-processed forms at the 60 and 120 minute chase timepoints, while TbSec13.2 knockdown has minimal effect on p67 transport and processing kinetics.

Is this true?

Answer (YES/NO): NO